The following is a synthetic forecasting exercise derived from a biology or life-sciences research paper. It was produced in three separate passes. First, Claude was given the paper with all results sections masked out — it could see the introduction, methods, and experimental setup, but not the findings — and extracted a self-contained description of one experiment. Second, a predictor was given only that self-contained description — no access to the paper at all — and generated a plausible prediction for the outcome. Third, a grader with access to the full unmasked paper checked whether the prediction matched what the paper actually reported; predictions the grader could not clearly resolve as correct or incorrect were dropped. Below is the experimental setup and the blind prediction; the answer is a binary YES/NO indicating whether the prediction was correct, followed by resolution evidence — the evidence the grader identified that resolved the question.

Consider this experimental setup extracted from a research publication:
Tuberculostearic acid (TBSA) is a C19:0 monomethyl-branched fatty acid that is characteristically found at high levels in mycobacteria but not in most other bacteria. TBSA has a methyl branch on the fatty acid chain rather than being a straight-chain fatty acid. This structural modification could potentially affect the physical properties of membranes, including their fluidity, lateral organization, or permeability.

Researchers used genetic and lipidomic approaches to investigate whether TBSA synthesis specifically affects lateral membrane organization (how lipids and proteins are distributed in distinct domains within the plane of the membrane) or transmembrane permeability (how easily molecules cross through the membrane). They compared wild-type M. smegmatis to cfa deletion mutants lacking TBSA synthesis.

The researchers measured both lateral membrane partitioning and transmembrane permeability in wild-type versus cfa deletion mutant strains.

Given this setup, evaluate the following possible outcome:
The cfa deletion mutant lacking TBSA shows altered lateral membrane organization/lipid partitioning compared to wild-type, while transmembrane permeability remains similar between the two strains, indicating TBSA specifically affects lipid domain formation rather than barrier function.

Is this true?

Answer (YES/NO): YES